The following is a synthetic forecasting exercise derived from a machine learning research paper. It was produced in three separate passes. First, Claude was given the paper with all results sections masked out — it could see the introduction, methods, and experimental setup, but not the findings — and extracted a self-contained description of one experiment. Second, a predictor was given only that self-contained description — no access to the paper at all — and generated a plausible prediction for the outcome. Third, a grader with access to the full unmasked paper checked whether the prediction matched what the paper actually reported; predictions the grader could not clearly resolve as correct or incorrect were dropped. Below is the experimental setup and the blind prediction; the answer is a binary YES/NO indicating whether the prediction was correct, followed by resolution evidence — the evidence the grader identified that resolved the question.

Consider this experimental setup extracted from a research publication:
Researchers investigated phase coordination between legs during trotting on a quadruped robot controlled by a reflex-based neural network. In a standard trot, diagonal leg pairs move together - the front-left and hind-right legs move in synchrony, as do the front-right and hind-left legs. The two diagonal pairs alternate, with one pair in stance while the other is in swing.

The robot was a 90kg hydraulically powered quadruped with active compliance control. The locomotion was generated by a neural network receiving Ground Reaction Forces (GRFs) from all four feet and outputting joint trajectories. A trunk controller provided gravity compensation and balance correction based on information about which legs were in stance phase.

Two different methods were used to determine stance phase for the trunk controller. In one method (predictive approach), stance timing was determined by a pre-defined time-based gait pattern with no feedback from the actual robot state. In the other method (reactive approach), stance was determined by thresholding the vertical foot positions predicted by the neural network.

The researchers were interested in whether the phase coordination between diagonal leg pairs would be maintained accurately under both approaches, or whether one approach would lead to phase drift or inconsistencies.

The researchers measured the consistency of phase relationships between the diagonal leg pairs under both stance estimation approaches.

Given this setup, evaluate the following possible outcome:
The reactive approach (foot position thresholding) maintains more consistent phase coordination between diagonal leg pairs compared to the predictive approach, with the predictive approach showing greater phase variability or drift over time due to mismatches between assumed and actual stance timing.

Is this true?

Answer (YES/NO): NO